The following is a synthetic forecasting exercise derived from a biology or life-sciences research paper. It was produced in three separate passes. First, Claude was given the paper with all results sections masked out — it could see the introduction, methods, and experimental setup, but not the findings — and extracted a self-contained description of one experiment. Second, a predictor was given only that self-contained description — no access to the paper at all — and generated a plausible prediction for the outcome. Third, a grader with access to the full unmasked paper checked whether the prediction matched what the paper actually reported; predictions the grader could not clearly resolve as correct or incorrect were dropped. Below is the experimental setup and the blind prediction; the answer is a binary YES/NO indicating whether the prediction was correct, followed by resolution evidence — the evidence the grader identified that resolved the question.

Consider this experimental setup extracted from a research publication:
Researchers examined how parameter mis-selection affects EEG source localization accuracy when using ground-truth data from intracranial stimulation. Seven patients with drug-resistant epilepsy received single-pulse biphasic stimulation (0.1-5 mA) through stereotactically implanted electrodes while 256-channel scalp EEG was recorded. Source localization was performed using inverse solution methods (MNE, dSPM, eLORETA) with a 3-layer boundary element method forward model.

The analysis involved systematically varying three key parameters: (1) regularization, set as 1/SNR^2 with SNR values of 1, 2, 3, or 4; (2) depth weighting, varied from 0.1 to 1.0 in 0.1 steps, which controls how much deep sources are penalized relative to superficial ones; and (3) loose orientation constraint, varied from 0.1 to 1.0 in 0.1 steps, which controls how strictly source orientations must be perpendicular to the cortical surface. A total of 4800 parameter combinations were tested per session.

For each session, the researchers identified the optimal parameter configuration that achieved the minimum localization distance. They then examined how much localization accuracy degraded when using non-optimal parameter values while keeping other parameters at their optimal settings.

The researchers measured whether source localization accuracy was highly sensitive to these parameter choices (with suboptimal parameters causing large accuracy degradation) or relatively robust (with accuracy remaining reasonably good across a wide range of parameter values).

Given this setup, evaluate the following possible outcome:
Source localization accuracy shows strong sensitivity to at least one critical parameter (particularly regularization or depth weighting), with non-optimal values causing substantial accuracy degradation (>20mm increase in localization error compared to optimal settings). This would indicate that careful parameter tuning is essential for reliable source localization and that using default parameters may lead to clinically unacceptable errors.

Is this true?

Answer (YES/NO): YES